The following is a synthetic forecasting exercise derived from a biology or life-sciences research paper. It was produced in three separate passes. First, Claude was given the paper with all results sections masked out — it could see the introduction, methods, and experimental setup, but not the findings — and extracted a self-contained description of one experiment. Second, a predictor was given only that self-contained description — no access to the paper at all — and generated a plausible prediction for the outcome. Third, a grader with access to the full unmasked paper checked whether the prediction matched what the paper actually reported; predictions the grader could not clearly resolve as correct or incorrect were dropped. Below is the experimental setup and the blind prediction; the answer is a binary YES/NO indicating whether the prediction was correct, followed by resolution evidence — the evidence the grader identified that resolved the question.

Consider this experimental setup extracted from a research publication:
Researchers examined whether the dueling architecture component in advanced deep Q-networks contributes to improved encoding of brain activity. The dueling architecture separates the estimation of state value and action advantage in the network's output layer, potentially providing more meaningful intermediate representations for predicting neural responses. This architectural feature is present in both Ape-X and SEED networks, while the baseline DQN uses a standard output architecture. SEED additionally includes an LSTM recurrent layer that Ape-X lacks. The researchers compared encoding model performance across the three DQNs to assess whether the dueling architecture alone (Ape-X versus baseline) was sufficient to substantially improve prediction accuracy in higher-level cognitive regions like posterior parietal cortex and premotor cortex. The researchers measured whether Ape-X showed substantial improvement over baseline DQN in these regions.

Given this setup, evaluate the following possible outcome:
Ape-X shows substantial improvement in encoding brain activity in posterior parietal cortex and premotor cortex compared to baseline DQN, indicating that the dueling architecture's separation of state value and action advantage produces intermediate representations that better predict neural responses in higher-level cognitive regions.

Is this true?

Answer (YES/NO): NO